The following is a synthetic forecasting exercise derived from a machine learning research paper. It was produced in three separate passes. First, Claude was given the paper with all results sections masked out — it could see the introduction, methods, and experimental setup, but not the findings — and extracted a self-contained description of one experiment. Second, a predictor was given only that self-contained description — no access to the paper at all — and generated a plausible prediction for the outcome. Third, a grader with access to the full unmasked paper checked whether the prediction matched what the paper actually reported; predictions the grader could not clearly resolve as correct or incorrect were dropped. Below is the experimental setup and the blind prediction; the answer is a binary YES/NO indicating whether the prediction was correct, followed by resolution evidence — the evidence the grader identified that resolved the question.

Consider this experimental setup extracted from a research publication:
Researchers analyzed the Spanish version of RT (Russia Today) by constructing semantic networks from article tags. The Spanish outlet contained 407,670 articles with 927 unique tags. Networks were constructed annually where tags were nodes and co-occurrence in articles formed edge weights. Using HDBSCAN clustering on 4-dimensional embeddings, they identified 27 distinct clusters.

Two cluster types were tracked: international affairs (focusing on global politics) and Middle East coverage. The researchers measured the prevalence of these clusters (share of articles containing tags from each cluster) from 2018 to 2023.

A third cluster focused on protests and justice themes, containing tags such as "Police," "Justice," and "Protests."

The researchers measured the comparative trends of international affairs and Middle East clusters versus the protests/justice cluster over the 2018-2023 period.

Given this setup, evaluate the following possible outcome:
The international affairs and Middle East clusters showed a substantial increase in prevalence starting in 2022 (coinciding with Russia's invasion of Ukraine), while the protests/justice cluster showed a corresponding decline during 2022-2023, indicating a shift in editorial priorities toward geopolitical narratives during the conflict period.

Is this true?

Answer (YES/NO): NO